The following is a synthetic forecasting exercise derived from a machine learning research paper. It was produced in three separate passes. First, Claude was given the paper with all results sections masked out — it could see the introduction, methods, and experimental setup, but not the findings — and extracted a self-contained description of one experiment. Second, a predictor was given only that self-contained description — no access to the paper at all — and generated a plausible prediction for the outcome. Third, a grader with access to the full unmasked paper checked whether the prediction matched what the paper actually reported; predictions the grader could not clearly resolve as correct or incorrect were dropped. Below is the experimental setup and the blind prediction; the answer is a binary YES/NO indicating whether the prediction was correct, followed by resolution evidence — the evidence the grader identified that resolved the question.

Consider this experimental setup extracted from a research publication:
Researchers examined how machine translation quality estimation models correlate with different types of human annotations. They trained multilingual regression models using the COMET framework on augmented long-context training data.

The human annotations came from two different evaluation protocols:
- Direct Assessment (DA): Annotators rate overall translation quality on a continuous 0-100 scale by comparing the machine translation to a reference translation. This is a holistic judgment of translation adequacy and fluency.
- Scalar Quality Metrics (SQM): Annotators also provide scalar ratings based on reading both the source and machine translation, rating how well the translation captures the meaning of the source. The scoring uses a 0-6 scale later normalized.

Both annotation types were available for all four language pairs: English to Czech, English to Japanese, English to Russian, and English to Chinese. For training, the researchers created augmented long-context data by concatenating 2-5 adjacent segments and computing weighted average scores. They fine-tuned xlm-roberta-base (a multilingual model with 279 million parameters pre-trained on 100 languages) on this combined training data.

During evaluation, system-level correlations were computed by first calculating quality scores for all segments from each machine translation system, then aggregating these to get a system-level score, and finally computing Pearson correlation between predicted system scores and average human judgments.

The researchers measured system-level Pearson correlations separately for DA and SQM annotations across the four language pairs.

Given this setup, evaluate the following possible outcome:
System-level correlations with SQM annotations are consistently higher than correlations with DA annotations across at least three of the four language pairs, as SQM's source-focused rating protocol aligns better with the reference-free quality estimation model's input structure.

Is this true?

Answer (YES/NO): NO